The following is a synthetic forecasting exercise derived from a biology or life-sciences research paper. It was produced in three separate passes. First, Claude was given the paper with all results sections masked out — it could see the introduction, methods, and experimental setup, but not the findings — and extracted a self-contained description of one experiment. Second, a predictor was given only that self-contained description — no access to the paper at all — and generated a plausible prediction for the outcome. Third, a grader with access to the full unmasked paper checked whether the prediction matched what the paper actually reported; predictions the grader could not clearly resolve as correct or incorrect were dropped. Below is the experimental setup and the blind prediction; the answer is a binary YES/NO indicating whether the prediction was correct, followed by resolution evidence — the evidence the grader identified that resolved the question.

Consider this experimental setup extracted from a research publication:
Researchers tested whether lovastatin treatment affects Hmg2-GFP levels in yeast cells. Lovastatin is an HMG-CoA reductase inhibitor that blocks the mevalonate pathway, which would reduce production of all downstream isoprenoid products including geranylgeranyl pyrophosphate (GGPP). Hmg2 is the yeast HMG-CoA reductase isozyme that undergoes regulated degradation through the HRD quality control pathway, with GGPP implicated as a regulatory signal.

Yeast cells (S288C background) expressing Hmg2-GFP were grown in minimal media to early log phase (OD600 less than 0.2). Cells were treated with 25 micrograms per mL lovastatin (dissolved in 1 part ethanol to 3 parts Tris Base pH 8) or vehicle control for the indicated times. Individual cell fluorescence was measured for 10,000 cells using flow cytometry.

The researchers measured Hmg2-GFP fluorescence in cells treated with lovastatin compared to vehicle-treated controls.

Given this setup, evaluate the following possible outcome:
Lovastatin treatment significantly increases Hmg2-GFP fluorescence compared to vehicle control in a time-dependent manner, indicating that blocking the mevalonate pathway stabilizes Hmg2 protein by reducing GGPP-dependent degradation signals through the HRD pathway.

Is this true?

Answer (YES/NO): YES